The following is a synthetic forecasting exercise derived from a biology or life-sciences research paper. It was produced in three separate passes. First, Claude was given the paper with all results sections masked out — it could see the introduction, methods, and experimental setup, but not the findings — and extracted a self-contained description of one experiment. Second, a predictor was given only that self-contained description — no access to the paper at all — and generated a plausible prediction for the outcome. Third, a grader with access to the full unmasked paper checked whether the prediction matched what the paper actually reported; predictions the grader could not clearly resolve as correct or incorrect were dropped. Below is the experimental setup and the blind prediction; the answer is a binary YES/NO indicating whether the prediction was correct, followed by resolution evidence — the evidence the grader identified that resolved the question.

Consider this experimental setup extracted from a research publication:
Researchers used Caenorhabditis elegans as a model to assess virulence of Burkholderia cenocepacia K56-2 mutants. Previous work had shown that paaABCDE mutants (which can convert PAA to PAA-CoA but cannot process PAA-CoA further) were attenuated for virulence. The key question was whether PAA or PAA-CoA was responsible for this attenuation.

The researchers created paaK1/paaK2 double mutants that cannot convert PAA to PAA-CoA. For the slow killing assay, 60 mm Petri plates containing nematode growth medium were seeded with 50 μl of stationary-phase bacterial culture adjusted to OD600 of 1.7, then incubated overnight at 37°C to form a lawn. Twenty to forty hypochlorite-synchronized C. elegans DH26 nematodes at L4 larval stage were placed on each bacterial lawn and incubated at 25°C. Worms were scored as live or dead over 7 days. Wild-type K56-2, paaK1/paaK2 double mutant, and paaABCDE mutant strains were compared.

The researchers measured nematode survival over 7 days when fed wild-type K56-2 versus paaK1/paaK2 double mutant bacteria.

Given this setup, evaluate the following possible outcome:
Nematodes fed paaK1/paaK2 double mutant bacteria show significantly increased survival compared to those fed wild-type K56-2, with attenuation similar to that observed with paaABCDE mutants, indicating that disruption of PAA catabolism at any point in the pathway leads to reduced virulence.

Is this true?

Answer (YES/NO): NO